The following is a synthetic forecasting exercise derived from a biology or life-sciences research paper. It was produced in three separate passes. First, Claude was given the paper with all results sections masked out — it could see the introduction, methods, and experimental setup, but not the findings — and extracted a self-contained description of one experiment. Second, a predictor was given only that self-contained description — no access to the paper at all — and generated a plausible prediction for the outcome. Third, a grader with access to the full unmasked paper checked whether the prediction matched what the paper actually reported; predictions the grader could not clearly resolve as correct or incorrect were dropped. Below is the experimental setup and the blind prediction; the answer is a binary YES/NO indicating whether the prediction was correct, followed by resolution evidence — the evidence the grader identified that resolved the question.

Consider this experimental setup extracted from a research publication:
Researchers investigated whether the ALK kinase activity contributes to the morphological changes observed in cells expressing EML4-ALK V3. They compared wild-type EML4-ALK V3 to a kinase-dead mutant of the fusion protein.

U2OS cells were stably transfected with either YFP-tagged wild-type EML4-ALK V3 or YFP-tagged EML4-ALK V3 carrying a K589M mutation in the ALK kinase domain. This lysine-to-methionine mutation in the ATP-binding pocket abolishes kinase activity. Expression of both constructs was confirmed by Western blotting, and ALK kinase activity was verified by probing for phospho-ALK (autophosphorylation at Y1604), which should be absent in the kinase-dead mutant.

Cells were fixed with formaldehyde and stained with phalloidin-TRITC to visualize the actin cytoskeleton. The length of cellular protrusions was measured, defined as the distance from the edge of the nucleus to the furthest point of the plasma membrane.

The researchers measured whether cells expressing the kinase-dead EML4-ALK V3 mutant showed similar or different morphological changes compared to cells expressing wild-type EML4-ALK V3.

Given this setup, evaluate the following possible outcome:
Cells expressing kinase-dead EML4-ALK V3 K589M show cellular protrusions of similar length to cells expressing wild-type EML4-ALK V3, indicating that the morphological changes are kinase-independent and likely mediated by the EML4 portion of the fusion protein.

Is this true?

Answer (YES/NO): YES